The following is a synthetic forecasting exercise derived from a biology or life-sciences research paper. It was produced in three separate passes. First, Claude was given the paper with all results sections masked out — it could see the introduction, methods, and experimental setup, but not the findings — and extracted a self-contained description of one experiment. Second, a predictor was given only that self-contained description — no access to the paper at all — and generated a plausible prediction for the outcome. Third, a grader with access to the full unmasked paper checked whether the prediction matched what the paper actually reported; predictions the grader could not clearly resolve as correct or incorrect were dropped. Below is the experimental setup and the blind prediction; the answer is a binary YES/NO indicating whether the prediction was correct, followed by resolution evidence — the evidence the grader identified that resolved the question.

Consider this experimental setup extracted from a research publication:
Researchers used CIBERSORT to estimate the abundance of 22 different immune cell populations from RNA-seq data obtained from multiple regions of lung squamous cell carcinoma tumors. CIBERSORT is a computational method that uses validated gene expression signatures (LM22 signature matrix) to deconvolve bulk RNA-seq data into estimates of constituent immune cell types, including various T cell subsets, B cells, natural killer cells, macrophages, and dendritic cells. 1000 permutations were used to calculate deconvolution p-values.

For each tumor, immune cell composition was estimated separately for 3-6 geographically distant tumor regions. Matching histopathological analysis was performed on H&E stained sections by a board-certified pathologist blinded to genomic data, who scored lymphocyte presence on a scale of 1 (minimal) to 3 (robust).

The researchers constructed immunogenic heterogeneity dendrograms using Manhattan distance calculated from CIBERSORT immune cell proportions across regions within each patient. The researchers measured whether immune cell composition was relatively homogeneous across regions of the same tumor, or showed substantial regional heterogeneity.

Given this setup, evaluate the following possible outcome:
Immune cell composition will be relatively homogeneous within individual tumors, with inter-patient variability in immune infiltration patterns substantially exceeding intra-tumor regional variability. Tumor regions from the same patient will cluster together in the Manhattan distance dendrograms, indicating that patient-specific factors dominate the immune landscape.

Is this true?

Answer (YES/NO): NO